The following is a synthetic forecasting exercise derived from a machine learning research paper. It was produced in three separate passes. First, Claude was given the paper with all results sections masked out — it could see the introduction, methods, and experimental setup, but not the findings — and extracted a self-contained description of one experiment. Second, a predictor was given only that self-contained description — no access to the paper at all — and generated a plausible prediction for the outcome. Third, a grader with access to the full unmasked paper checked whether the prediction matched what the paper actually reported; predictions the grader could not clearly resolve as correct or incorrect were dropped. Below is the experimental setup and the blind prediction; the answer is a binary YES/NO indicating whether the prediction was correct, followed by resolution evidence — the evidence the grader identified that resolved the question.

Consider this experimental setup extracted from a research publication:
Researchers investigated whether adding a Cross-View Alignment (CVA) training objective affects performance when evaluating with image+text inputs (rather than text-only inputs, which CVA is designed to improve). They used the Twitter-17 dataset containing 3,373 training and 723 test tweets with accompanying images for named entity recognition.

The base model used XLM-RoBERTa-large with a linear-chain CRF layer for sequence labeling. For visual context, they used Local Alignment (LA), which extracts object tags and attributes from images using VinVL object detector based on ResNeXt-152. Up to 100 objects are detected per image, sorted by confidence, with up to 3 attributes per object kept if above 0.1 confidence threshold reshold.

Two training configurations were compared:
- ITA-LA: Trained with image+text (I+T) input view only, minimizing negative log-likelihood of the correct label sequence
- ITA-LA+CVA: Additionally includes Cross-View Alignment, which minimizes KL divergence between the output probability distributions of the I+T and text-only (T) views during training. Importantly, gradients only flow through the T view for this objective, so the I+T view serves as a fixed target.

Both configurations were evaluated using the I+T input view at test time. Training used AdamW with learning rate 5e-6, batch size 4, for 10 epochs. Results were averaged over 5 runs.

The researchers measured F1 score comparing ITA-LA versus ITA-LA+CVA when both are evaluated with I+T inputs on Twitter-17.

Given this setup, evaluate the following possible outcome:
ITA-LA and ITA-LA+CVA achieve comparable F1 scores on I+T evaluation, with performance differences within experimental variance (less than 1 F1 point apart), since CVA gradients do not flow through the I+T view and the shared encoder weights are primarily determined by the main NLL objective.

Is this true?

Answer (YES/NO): YES